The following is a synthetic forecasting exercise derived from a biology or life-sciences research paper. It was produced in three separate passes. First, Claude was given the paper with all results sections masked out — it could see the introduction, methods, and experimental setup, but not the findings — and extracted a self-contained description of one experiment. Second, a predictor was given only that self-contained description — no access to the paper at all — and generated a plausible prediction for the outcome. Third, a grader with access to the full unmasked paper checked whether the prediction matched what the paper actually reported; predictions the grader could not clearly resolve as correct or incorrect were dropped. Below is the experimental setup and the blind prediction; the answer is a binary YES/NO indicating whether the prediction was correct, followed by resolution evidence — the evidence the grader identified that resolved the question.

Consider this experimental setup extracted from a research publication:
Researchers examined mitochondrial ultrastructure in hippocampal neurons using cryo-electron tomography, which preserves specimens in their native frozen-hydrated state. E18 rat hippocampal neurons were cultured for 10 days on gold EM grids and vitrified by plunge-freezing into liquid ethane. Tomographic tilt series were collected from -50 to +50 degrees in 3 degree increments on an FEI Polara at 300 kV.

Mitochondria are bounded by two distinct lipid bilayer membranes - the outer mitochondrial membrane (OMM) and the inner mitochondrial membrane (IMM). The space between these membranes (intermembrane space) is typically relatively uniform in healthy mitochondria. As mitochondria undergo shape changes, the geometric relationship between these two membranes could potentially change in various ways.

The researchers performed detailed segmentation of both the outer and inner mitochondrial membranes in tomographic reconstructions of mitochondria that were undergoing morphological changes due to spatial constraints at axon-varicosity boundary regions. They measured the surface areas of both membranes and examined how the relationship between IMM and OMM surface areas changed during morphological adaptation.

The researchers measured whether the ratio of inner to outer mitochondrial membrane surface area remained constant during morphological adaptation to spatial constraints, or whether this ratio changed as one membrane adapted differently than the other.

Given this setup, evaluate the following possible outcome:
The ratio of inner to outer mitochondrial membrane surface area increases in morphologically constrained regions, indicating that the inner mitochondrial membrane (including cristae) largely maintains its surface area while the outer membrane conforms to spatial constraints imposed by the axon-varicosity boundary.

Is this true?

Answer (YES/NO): NO